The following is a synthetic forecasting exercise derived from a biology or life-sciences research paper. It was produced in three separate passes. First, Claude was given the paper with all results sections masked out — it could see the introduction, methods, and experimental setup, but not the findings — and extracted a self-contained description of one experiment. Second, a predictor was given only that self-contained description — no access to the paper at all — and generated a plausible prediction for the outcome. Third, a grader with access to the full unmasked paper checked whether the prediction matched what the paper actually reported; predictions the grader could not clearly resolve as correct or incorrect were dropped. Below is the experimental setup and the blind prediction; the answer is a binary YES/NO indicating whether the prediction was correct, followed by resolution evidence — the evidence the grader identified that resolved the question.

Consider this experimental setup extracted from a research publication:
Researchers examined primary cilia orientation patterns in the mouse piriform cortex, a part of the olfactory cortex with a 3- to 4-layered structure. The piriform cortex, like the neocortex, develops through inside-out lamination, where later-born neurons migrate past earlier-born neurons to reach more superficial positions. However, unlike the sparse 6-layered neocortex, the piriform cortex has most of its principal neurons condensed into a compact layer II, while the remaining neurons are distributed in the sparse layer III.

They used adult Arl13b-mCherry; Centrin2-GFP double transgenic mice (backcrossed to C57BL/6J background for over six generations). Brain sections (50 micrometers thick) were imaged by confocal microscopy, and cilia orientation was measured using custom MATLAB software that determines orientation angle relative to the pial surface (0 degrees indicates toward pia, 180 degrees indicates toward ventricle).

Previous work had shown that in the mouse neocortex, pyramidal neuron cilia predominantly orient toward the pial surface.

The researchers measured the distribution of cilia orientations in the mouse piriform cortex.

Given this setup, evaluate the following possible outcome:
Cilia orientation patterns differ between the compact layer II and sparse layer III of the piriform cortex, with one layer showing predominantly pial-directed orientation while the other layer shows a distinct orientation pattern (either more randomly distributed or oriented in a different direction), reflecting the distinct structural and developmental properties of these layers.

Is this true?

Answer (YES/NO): YES